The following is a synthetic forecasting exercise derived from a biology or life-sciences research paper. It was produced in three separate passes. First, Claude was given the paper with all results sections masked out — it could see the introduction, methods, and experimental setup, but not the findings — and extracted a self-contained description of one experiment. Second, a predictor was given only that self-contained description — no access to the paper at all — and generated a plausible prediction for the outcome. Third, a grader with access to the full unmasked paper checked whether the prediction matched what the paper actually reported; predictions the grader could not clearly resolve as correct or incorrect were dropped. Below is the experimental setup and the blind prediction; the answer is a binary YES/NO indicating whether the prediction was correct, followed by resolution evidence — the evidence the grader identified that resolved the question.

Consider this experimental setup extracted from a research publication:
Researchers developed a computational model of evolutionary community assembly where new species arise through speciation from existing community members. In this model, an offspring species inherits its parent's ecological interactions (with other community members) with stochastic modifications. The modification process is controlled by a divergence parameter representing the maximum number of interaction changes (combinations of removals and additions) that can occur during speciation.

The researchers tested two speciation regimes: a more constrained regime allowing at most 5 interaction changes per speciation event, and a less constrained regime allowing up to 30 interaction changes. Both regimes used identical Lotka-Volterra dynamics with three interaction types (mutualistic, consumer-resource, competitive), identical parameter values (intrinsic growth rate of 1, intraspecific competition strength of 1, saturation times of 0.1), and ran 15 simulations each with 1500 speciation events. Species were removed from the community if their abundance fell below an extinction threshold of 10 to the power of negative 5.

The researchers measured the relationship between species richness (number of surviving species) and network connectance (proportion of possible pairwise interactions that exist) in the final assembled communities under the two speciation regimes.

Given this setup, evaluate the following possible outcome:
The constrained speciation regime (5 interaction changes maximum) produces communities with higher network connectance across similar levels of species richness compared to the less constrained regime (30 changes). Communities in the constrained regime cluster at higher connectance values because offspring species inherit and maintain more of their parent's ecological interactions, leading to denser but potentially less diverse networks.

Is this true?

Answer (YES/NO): NO